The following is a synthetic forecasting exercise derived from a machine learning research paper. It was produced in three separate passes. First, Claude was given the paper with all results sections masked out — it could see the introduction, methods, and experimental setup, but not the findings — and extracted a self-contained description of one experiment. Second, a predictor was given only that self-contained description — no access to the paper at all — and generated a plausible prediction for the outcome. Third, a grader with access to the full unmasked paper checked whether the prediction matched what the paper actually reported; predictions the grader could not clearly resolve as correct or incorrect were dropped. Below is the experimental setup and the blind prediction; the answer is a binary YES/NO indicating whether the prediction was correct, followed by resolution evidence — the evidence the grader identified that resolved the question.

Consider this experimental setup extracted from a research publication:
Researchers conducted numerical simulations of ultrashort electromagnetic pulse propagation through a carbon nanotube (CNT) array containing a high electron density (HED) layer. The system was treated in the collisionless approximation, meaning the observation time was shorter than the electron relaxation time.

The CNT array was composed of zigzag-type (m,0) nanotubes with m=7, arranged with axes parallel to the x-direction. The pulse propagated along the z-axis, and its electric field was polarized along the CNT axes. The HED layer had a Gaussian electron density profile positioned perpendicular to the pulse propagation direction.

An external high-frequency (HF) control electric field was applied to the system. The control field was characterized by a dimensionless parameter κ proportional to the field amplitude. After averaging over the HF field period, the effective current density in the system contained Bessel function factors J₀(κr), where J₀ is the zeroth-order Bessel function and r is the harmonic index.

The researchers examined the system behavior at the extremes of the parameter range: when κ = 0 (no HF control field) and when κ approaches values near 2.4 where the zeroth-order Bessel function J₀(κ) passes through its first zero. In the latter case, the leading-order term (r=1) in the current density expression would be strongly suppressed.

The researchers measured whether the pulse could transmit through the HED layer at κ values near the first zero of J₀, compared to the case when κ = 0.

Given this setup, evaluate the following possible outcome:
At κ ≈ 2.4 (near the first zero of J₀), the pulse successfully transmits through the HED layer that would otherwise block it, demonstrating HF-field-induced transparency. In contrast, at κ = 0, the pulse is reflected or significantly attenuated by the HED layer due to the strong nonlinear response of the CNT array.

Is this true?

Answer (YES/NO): YES